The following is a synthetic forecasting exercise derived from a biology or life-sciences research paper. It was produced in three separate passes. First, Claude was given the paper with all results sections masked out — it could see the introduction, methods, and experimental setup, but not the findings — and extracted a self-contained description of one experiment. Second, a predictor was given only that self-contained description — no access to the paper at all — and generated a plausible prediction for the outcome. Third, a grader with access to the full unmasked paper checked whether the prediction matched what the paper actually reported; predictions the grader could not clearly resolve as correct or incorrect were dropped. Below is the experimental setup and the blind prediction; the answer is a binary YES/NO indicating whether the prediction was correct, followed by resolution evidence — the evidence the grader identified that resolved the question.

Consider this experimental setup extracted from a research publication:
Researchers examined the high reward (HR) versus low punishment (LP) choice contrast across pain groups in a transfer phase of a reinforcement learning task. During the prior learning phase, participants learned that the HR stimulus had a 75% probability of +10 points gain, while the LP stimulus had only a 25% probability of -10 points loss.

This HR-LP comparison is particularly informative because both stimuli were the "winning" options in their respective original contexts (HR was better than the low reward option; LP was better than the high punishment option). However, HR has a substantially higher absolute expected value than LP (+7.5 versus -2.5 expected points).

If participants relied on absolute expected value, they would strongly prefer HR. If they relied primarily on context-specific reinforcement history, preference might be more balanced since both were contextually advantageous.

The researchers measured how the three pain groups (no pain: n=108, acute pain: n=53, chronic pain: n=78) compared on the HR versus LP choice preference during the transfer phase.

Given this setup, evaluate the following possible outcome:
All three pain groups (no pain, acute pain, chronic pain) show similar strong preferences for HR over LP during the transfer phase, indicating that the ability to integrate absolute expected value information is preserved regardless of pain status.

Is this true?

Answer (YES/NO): YES